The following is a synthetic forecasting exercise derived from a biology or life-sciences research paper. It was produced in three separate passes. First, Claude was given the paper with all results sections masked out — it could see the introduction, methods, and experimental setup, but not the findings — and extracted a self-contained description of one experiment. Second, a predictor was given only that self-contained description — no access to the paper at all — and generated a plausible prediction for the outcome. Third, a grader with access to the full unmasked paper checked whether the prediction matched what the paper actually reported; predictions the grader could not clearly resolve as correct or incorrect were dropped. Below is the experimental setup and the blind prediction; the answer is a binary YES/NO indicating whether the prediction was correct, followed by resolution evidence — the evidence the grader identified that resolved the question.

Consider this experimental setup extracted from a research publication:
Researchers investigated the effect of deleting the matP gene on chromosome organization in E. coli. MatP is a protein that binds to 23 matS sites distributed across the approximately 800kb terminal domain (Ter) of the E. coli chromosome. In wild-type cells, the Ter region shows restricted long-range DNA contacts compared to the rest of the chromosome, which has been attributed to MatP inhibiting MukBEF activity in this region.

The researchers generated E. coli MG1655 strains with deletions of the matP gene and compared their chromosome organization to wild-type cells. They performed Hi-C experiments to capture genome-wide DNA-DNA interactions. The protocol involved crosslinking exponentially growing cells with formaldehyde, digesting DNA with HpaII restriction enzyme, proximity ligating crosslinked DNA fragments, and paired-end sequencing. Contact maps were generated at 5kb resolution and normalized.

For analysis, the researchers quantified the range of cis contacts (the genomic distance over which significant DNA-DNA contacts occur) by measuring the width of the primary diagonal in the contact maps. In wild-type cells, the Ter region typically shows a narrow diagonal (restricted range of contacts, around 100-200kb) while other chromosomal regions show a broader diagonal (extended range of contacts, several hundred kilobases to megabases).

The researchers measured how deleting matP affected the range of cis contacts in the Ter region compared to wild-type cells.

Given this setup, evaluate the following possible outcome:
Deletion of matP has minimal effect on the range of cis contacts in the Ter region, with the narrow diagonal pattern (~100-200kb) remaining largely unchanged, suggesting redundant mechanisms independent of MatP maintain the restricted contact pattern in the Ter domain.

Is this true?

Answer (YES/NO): NO